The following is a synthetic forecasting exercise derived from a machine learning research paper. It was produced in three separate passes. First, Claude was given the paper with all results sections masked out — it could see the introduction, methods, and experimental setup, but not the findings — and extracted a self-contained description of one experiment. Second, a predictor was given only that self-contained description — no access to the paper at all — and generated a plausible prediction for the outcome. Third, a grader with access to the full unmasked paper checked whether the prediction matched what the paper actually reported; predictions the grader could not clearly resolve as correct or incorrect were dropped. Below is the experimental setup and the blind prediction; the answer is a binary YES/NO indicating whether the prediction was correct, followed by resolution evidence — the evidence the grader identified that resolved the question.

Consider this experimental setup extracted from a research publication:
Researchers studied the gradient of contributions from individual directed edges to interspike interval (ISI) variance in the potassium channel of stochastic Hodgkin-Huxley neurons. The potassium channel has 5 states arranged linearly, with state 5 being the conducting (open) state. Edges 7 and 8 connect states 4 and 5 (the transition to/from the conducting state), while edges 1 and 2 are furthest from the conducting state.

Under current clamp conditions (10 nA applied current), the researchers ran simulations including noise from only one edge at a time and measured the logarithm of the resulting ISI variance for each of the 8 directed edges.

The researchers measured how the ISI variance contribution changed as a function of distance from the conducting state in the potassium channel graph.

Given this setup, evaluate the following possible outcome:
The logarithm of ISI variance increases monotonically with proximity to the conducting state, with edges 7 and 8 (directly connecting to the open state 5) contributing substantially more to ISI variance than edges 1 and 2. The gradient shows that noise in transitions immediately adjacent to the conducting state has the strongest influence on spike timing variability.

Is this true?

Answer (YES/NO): YES